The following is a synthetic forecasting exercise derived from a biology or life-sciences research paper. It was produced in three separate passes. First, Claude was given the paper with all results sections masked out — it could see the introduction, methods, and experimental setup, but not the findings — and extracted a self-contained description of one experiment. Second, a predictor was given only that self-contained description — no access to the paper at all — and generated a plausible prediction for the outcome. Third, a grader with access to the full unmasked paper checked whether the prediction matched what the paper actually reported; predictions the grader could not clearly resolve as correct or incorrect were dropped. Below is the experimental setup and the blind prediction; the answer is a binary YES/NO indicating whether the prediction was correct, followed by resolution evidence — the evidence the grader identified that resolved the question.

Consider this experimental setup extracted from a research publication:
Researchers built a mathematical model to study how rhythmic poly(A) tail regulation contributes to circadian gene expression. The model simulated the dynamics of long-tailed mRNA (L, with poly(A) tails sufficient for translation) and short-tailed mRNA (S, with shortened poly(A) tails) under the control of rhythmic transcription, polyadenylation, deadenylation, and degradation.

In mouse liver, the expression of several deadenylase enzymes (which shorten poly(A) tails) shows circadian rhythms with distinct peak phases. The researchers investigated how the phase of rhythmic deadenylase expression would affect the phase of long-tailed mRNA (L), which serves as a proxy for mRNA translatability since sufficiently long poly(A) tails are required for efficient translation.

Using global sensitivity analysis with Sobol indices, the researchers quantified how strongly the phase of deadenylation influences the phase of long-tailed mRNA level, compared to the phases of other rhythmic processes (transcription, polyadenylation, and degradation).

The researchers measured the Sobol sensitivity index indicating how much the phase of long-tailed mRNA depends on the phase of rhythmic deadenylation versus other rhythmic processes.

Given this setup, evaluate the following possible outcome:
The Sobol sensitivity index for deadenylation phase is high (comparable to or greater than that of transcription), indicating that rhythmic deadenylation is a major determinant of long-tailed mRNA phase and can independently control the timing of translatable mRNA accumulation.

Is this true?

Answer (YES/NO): YES